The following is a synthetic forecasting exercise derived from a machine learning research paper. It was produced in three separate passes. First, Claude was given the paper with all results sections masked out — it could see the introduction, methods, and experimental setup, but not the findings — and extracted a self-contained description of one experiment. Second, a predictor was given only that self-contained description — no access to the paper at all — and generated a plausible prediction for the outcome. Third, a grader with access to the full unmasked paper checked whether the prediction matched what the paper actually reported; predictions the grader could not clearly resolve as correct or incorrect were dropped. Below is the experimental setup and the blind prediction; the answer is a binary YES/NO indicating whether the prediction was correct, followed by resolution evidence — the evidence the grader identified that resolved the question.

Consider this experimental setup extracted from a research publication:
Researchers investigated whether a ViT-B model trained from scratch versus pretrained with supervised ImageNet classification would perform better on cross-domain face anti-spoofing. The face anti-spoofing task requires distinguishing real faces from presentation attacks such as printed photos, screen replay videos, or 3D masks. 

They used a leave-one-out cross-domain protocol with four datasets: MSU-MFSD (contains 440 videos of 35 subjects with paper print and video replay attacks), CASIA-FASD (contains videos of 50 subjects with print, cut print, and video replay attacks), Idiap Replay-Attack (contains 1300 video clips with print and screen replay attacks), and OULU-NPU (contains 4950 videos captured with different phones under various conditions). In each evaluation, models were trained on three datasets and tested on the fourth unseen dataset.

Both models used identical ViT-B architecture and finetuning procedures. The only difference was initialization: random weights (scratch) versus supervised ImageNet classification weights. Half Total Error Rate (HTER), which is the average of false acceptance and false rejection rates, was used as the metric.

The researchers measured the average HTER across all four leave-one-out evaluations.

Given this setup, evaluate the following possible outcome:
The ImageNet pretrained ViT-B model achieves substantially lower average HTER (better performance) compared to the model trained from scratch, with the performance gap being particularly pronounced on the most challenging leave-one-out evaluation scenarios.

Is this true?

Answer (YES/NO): YES